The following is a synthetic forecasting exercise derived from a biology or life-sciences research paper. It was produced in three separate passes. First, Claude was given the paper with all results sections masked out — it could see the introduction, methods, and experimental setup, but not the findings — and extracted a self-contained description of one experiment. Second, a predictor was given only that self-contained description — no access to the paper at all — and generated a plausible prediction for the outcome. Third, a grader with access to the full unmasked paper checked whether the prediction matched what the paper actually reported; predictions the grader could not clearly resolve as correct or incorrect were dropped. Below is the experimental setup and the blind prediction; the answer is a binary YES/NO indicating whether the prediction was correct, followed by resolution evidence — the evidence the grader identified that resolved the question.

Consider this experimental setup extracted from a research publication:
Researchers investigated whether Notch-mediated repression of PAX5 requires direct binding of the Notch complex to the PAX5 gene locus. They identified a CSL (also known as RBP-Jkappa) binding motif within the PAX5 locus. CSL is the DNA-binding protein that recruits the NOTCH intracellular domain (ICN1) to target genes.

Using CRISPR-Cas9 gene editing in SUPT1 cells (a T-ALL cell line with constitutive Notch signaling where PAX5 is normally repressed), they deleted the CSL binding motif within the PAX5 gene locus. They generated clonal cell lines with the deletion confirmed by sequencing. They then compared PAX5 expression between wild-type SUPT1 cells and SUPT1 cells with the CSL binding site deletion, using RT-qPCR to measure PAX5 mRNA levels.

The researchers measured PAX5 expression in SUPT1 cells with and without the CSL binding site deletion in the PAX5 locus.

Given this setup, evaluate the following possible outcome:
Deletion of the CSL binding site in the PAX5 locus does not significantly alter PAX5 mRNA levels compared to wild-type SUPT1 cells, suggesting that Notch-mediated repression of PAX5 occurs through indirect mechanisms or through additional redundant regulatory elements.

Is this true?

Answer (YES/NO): NO